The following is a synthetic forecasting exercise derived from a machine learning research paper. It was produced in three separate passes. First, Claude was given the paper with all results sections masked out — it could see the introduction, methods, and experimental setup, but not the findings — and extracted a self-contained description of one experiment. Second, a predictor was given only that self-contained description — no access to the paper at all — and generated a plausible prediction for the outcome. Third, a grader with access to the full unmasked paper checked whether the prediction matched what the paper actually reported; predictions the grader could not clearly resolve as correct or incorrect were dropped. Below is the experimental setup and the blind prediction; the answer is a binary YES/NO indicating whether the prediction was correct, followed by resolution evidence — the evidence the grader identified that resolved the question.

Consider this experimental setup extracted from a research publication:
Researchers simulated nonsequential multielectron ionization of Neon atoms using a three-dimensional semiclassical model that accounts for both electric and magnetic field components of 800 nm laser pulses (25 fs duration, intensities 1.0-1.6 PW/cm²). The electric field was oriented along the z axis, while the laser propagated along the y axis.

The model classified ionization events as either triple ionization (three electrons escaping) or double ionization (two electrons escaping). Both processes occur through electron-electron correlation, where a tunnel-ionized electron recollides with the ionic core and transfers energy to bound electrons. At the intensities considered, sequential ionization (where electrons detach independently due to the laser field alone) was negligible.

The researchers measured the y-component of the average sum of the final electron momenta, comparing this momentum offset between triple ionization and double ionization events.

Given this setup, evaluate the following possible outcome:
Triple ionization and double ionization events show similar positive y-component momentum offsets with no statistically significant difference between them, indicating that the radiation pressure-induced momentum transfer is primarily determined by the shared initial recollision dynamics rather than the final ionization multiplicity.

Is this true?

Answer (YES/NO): NO